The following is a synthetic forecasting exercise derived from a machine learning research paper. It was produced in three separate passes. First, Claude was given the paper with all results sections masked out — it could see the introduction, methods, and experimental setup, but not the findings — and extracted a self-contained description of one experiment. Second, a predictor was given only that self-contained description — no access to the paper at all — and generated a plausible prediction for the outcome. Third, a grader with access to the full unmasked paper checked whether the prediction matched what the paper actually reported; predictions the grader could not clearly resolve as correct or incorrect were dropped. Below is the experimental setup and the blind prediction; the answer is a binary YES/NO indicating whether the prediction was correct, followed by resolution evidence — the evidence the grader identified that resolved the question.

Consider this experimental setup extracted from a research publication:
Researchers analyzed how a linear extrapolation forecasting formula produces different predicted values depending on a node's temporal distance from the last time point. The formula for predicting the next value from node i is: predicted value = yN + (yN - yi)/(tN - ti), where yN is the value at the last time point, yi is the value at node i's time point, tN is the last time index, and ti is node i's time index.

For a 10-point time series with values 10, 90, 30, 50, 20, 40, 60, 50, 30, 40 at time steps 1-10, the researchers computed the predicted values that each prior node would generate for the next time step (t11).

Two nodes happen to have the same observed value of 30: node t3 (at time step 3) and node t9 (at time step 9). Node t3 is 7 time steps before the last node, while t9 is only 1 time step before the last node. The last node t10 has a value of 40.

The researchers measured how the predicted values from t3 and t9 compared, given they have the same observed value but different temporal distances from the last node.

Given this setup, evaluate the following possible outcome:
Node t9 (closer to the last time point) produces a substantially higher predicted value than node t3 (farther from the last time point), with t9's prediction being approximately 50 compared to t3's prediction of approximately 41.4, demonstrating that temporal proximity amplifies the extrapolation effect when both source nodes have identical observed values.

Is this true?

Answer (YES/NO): YES